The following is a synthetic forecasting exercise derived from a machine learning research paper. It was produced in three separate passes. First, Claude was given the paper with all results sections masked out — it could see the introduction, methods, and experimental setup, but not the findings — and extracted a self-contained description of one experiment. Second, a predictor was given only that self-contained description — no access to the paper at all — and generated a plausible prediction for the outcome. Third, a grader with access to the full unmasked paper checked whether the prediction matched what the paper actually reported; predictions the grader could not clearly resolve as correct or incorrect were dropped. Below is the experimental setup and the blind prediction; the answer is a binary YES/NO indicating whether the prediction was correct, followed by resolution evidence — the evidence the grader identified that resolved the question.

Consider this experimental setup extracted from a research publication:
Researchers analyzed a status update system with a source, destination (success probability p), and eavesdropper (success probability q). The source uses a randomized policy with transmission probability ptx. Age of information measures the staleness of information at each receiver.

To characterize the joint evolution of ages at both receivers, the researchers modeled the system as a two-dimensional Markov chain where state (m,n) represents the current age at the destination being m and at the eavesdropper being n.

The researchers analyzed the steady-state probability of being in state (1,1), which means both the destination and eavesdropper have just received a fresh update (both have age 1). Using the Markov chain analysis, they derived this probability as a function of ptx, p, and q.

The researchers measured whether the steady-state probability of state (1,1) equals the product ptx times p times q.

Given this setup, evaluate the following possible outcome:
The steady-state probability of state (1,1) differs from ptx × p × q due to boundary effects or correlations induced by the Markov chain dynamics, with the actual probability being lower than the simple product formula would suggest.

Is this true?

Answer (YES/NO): NO